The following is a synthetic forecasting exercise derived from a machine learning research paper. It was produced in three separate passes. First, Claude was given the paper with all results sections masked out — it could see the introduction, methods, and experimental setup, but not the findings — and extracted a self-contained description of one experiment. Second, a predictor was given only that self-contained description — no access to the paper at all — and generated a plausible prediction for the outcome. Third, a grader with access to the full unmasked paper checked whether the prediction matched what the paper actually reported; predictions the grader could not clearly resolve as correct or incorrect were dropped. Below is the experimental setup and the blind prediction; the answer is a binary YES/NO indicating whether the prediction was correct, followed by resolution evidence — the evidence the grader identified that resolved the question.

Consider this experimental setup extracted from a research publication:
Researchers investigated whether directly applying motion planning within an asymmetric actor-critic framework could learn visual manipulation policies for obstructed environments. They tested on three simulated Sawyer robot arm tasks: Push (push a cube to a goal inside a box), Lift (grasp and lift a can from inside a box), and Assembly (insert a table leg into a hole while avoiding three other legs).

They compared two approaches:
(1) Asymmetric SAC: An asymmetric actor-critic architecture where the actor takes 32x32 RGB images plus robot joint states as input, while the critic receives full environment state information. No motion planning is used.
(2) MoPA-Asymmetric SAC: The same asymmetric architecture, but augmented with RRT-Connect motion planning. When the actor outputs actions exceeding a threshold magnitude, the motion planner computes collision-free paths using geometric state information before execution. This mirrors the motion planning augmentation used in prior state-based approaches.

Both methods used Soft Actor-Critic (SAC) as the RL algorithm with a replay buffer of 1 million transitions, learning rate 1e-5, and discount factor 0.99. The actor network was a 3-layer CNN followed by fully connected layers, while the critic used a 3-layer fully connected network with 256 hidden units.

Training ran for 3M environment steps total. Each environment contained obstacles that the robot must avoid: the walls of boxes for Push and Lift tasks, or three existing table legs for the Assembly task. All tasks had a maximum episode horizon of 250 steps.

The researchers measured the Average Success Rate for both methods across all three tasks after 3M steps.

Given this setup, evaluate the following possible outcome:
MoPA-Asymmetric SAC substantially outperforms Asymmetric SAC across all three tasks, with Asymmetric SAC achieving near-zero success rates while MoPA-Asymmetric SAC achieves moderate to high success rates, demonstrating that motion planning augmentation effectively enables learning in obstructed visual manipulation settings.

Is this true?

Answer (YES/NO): NO